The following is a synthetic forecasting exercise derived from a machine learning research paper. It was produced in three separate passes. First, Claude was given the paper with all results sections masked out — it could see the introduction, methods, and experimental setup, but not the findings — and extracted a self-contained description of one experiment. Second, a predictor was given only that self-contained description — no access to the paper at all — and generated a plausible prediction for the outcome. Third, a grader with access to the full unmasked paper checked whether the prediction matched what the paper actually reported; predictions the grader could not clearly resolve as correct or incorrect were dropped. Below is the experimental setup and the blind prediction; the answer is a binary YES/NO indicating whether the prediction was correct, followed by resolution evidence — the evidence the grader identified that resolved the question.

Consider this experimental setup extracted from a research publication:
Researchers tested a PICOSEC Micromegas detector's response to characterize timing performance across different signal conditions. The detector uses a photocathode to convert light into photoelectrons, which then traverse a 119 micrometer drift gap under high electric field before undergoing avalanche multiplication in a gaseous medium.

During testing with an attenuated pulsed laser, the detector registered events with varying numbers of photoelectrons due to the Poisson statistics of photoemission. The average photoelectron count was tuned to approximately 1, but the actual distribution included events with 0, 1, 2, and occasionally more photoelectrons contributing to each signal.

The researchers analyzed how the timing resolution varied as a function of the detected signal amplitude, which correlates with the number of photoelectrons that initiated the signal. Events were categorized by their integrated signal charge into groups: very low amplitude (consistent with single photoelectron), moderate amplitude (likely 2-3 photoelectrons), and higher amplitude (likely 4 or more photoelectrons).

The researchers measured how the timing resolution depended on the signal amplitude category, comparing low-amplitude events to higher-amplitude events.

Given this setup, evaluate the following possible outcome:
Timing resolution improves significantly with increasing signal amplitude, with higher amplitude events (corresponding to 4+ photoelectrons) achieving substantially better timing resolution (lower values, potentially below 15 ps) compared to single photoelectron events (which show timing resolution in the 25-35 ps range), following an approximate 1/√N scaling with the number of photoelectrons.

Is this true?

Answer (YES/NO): NO